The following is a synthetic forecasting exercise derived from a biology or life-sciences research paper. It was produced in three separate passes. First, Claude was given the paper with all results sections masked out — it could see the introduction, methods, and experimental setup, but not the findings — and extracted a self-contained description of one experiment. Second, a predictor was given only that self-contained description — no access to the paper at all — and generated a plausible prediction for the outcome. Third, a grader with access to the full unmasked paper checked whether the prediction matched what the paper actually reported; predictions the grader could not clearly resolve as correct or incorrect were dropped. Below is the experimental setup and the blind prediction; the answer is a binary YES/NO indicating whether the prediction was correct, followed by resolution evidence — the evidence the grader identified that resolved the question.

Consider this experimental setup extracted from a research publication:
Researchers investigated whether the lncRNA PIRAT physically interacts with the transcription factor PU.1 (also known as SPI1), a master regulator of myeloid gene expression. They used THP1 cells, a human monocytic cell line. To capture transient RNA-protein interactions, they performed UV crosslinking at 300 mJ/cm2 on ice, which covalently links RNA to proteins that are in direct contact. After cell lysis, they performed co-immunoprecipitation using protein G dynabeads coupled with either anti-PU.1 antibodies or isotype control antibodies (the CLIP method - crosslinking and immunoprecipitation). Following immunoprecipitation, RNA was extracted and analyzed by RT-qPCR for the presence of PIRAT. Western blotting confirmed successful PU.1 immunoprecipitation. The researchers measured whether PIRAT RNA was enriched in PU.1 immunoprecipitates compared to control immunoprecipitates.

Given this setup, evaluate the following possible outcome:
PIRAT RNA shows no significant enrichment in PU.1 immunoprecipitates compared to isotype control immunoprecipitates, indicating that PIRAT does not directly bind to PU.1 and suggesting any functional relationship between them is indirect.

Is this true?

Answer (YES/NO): NO